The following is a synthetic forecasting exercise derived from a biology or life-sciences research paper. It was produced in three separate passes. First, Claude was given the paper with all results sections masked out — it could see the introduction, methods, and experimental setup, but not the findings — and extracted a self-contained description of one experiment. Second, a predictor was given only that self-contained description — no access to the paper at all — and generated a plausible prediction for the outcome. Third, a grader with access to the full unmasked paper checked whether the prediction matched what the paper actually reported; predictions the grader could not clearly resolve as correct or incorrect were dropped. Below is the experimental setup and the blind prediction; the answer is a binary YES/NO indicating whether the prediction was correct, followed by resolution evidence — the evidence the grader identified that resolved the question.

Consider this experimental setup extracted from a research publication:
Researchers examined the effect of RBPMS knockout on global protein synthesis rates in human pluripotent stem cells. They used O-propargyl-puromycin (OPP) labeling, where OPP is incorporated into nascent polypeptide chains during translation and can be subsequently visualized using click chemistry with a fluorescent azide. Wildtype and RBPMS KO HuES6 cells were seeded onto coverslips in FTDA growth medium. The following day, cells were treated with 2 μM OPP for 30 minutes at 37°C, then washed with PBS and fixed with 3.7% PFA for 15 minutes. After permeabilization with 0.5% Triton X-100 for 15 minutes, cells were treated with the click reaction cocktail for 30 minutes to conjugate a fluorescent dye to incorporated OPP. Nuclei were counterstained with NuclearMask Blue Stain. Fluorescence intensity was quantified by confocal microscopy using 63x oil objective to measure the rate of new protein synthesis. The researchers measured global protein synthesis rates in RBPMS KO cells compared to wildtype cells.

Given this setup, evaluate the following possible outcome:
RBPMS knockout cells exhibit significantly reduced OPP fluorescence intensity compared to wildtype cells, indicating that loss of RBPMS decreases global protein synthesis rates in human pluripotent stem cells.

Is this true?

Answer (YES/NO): YES